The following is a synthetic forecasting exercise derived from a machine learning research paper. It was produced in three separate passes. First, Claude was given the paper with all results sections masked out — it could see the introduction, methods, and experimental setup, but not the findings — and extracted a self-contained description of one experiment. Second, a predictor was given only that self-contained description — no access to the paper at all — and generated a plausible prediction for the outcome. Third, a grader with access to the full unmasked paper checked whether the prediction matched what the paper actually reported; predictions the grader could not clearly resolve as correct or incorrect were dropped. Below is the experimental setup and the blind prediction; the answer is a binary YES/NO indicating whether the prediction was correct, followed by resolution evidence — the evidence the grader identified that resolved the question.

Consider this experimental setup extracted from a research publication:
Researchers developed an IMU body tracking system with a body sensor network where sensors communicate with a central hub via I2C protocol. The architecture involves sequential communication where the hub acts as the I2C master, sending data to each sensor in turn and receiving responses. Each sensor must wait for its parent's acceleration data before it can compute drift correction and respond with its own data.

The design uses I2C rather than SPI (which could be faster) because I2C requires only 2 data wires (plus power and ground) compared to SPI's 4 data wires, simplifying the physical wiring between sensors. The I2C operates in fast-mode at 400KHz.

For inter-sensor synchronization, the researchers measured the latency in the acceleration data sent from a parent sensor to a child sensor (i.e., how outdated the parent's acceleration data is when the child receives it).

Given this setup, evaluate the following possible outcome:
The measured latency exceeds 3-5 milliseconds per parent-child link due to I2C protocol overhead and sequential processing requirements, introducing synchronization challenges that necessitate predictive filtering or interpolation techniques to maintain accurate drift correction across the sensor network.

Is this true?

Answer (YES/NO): NO